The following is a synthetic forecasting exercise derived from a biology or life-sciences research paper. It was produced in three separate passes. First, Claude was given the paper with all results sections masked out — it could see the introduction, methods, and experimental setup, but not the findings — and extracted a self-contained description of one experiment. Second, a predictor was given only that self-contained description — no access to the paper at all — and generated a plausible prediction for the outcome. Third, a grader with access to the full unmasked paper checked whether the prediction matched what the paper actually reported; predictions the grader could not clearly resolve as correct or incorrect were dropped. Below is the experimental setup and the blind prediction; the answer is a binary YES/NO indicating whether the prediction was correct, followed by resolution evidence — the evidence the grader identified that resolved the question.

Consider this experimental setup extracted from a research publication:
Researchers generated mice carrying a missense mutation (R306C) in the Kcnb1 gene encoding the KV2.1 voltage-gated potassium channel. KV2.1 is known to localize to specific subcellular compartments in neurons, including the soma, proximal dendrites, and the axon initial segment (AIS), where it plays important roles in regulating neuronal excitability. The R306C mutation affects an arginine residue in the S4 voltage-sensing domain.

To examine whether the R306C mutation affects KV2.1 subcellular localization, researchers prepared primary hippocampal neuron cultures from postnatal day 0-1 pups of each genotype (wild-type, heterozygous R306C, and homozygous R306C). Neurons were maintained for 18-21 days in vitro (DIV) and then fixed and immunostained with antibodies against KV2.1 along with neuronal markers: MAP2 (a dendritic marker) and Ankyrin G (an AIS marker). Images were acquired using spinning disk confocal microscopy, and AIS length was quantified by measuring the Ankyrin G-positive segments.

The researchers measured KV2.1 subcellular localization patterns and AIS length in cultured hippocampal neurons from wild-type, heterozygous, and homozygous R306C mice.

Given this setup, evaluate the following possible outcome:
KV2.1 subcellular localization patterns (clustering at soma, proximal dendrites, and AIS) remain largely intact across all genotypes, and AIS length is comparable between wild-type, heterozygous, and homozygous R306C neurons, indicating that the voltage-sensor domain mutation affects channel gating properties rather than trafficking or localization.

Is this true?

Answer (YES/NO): YES